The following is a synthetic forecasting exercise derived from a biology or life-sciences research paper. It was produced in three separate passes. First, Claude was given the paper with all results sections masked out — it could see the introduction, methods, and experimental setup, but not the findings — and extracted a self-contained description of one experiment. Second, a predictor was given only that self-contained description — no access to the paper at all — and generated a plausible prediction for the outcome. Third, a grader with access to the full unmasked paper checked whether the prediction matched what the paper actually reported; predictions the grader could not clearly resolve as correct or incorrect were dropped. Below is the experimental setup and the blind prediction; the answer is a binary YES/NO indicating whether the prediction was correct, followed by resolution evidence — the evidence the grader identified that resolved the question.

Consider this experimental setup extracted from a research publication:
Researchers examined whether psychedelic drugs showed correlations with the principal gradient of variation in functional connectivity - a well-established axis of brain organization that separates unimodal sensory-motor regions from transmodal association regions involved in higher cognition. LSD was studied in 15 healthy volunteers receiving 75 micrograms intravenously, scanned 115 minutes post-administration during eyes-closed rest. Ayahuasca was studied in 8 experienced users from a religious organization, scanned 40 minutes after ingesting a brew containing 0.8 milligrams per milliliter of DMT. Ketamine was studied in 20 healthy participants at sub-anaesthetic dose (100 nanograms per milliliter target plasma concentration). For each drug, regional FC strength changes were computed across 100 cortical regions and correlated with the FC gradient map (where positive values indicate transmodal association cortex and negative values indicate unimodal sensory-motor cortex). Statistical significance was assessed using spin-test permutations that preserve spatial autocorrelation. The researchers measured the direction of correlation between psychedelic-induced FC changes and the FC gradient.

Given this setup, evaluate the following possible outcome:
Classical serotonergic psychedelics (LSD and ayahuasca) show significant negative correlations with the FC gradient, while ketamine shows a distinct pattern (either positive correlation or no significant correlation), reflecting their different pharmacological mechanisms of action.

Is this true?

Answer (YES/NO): NO